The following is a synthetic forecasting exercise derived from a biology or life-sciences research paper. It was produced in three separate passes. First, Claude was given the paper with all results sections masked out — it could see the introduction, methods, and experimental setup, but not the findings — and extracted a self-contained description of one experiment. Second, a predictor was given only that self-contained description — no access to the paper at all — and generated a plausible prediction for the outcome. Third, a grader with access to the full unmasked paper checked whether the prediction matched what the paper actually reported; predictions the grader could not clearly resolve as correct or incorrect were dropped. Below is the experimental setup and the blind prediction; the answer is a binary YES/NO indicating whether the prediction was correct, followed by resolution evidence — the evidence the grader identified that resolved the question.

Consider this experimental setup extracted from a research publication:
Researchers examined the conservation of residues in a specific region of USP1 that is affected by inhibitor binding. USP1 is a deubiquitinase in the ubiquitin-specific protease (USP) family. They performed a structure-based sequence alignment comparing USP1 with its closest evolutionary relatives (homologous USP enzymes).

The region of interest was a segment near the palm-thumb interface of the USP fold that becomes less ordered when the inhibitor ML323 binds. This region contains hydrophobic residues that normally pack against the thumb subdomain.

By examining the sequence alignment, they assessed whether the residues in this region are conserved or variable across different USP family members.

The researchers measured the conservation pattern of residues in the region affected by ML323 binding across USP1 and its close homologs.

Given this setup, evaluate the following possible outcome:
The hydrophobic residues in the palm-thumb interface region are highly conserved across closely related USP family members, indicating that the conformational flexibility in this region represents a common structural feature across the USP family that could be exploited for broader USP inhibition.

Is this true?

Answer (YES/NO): NO